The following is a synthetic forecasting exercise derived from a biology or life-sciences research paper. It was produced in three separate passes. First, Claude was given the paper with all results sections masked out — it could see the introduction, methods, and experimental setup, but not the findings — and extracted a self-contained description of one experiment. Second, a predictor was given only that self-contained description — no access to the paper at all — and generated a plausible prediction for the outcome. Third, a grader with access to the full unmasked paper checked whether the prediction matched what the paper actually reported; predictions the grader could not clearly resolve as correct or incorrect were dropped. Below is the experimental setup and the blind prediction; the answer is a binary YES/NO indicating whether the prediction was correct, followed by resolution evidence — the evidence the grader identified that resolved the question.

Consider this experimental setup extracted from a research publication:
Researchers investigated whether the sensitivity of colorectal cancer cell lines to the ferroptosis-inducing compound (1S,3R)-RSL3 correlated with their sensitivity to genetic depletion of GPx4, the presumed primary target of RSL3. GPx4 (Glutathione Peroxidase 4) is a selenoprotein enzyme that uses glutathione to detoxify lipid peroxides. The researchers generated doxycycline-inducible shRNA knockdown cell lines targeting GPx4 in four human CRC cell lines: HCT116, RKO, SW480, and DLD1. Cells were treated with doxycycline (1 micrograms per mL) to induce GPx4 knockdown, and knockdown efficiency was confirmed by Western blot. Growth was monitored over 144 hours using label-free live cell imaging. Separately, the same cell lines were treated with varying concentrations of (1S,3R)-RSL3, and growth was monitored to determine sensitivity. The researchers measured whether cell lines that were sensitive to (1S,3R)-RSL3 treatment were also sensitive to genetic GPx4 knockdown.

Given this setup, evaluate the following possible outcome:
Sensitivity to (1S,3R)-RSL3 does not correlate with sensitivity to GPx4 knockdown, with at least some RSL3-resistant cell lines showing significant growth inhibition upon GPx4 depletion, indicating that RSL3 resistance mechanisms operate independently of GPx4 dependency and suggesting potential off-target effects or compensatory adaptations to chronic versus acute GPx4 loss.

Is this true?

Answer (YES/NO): NO